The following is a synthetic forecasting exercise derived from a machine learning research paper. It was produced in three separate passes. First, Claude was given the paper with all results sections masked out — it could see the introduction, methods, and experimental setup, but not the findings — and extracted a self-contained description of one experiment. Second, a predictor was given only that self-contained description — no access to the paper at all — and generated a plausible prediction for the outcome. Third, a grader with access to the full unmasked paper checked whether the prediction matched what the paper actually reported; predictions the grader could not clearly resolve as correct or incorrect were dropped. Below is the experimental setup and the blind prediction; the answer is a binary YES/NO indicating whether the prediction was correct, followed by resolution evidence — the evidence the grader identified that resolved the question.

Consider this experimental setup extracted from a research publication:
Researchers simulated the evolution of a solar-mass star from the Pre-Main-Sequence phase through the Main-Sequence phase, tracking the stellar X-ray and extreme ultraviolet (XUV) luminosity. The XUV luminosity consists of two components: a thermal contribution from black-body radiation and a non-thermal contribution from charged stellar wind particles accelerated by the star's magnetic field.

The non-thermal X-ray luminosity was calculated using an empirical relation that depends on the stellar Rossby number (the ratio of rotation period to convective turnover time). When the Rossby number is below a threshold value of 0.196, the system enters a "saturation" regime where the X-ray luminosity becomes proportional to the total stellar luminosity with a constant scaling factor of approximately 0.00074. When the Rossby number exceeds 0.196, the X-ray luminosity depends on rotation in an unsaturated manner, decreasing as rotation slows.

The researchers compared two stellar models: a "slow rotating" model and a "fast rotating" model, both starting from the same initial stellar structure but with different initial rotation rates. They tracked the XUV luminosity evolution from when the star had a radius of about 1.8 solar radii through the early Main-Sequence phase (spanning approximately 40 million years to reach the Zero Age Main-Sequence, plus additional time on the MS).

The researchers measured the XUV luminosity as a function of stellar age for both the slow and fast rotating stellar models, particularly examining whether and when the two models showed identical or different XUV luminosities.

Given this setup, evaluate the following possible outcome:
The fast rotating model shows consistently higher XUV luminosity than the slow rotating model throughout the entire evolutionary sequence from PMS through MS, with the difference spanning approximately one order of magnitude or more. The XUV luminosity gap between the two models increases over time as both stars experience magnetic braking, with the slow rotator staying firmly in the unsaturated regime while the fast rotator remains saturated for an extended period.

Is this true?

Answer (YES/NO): NO